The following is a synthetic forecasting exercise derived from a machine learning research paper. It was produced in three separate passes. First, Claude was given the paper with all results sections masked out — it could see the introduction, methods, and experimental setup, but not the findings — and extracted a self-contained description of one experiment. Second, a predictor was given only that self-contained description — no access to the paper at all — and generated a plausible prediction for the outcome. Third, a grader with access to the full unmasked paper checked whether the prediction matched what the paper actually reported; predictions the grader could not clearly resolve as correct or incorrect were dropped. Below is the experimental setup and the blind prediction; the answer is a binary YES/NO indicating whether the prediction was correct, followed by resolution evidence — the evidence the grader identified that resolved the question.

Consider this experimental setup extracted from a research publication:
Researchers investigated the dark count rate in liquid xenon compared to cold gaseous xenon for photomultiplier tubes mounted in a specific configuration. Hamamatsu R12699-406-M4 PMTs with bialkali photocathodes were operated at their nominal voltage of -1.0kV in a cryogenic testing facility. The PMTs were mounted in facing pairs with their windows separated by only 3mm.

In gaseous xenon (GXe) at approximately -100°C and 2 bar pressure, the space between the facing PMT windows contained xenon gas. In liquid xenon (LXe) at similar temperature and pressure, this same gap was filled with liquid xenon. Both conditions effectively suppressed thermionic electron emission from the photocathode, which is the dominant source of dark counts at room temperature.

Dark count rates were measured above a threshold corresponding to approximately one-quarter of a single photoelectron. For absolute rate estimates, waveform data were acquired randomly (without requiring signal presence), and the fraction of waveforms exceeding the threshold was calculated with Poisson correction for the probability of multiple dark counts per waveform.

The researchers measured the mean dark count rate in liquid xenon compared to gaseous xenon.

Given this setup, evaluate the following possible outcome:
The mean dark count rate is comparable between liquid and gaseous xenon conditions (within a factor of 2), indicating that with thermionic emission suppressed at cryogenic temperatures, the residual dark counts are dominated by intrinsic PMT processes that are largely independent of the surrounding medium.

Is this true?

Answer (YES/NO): NO